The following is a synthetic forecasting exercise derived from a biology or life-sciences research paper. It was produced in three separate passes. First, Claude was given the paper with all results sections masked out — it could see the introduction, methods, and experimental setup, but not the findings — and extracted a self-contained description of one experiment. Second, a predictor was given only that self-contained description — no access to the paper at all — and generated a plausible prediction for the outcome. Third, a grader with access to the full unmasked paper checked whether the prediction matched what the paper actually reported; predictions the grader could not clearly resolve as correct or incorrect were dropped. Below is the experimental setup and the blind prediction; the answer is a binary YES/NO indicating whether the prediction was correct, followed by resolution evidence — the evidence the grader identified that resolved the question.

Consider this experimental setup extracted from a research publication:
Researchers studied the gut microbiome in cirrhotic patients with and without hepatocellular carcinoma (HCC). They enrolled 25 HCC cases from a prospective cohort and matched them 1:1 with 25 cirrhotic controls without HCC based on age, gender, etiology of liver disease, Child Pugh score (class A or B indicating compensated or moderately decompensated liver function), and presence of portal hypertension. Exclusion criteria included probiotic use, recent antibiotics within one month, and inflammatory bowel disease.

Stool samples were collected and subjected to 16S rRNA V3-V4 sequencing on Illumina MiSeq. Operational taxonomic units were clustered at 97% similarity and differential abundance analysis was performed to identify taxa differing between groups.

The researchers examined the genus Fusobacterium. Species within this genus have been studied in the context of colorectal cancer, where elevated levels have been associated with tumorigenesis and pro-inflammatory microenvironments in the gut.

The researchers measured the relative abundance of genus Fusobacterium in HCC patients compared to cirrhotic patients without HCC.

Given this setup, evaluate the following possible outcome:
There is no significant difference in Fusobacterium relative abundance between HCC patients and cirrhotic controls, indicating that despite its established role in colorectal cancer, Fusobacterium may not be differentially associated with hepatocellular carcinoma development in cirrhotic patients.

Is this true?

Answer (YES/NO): NO